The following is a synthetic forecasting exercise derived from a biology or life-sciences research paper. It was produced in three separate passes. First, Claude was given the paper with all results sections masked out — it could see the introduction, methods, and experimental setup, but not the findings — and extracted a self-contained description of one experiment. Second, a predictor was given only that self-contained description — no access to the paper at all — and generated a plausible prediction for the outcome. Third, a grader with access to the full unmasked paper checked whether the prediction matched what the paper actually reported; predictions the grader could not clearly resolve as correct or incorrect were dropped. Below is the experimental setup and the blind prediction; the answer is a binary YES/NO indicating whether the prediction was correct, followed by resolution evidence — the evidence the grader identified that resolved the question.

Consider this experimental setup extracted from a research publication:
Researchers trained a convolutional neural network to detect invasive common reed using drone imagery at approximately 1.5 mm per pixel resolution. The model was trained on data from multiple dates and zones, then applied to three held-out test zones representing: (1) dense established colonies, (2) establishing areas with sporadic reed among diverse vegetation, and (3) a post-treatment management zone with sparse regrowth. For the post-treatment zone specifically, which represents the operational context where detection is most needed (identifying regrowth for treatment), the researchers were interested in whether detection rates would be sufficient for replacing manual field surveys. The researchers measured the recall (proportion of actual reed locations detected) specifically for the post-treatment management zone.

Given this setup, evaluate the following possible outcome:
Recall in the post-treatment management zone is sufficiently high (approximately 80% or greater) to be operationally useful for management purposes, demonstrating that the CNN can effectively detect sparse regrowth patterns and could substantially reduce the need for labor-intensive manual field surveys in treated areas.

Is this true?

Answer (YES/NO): YES